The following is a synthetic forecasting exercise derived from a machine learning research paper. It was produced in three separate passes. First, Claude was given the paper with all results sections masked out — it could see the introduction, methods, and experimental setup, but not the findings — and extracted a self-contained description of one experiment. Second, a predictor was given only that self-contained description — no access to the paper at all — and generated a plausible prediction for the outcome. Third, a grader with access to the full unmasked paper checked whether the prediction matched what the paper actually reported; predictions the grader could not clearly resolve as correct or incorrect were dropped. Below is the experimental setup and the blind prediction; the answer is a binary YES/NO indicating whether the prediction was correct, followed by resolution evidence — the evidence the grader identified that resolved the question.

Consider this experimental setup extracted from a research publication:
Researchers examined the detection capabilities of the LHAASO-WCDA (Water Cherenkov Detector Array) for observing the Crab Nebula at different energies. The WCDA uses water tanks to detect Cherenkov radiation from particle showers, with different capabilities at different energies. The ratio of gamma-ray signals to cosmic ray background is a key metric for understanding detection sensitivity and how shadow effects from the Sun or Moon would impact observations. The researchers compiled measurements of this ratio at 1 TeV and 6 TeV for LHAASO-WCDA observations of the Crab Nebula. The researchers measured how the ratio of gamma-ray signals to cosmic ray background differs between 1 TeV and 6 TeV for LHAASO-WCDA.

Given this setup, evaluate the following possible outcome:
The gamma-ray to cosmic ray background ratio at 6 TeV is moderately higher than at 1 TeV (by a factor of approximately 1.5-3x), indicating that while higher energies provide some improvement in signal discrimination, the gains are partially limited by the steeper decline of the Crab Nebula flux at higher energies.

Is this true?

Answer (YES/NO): NO